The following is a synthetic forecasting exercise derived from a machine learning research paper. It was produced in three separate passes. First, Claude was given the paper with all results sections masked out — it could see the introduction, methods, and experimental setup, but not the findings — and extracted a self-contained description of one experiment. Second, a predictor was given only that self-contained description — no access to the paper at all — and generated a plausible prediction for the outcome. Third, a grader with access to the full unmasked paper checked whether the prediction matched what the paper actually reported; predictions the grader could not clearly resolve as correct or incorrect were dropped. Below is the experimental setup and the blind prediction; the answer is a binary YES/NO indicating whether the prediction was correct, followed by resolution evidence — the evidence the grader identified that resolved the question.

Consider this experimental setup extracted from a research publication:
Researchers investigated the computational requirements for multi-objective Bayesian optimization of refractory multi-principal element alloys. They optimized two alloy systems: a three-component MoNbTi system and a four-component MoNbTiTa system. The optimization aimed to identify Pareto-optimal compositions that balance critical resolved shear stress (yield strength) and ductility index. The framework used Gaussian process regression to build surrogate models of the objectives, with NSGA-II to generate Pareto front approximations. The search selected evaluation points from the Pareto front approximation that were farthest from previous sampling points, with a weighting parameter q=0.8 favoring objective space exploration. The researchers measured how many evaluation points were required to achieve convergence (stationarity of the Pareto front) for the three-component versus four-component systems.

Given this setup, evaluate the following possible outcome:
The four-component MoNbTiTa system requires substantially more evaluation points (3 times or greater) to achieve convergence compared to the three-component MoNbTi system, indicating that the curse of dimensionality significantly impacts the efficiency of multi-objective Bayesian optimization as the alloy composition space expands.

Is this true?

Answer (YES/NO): YES